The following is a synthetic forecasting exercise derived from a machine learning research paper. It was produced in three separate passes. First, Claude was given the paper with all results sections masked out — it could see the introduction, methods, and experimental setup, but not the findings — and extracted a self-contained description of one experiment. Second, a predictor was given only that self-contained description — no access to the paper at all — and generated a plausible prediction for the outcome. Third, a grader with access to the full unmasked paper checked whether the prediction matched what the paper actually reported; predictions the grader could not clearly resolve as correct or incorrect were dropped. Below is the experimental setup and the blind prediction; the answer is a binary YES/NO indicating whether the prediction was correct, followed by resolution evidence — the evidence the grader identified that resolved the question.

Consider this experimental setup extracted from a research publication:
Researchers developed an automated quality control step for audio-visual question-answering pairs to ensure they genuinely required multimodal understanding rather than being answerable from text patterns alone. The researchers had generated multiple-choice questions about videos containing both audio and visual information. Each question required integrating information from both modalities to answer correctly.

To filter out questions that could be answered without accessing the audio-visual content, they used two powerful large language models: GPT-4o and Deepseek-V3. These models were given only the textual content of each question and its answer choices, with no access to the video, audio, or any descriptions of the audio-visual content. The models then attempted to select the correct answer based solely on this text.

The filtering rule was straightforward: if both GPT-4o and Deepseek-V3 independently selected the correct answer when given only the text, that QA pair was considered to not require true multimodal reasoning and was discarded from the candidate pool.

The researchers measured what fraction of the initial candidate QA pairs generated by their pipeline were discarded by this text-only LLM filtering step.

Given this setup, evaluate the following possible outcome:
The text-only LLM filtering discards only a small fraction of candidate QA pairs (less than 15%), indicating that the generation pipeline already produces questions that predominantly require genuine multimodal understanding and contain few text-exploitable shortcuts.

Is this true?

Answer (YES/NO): NO